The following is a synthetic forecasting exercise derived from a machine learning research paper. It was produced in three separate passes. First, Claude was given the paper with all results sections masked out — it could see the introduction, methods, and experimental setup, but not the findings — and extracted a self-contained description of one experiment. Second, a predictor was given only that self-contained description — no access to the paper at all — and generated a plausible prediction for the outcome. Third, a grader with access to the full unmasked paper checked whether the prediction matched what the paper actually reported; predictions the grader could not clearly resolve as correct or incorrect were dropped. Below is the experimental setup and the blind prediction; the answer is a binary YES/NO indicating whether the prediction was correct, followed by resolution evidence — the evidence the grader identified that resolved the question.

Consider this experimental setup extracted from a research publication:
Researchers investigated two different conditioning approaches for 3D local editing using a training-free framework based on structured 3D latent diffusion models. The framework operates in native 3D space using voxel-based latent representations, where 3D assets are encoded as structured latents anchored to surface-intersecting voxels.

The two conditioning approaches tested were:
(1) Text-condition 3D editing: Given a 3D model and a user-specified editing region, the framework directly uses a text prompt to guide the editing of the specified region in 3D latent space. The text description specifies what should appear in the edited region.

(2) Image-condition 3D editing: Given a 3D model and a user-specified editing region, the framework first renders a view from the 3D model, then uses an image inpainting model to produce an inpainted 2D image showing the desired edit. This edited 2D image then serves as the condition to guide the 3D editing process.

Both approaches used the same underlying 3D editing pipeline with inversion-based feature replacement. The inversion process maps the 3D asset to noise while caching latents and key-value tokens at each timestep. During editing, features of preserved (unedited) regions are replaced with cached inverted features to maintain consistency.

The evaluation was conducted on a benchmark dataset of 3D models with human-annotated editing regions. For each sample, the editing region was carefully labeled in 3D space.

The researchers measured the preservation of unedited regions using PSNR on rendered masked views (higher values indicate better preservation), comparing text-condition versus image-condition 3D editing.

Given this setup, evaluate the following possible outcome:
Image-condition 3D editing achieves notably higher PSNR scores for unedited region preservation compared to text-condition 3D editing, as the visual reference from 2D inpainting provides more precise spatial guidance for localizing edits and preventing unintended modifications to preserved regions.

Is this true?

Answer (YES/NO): YES